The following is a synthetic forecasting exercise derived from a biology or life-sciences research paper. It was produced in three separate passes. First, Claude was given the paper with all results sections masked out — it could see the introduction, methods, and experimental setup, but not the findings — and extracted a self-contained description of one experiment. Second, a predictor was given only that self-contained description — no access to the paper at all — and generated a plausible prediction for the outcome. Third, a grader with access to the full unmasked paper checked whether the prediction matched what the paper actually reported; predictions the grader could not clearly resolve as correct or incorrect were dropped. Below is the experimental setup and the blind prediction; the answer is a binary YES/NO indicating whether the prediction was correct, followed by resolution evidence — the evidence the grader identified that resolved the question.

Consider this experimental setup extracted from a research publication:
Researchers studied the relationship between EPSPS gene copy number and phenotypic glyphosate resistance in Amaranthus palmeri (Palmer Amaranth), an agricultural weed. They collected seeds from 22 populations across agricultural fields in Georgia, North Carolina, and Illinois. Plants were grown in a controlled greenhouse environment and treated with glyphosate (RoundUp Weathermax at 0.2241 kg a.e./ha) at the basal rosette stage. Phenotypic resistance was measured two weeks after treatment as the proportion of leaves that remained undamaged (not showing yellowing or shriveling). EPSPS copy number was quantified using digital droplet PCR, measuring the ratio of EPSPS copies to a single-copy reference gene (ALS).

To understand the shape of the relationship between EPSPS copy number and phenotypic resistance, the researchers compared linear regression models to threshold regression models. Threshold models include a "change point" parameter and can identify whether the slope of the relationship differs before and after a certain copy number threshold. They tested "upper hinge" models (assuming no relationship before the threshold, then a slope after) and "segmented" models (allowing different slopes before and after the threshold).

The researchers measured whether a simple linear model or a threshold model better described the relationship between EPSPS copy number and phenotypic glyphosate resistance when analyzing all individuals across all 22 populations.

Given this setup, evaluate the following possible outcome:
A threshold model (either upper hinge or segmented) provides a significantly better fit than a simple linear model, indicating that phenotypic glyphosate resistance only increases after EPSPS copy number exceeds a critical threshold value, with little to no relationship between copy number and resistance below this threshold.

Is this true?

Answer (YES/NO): NO